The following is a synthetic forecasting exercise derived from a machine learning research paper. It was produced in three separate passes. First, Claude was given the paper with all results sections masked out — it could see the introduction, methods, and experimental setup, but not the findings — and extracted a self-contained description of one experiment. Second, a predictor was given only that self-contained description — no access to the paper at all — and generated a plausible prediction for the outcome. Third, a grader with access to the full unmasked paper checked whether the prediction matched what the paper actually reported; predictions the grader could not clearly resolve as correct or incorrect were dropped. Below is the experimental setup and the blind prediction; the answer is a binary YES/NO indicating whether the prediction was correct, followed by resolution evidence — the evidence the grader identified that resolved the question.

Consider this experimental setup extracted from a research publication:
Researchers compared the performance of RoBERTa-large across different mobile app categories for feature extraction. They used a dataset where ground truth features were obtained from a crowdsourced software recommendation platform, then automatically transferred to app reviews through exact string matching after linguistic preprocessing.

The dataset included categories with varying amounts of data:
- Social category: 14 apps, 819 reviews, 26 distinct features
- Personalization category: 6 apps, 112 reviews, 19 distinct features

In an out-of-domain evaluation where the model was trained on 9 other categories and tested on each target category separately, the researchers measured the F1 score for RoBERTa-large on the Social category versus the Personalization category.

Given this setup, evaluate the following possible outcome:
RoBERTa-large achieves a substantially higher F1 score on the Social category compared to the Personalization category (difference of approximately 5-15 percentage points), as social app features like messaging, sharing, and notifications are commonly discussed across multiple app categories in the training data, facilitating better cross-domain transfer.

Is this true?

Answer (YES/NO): NO